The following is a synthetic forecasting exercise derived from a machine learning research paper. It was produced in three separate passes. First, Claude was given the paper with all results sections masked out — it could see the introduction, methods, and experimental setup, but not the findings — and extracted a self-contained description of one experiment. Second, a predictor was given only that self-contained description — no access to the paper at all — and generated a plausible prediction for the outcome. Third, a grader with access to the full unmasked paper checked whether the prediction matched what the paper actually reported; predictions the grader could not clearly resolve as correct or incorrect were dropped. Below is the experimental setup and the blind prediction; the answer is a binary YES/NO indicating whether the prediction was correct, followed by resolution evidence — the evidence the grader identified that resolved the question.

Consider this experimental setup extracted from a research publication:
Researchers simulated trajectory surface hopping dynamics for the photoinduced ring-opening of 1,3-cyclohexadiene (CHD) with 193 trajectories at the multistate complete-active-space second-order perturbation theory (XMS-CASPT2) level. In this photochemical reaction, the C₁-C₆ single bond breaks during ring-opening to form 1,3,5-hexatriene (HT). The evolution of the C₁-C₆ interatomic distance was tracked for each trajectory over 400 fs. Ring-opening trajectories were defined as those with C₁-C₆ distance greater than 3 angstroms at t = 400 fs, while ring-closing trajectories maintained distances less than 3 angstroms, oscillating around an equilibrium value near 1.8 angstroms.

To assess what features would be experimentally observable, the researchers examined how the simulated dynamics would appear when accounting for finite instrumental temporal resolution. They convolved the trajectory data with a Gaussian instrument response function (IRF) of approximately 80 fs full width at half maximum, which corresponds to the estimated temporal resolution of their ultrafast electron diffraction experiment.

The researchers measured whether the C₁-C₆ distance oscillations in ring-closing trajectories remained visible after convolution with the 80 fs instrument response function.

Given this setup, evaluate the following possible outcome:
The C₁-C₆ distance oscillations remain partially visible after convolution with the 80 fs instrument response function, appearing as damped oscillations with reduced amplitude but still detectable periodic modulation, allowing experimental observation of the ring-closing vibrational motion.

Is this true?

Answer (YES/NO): NO